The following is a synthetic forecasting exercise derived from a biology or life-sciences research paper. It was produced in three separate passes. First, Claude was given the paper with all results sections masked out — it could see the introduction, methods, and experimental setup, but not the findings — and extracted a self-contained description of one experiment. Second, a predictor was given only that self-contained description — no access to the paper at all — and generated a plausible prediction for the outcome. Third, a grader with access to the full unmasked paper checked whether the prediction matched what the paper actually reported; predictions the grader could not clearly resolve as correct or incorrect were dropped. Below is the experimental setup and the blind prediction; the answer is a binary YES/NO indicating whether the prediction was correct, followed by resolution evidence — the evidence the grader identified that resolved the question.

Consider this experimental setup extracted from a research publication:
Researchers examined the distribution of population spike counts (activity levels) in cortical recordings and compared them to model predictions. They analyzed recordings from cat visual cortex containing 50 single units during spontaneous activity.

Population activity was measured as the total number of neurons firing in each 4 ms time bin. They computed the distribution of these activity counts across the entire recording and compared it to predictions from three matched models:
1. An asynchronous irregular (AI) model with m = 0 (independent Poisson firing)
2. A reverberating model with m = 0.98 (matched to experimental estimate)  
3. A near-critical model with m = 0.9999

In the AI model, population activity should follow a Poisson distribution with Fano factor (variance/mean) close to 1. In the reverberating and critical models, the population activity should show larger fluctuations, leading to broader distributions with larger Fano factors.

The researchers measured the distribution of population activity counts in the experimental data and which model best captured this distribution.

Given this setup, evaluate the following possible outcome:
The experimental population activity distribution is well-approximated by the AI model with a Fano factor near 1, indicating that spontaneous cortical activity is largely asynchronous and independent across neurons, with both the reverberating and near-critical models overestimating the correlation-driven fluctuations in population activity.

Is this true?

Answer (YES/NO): NO